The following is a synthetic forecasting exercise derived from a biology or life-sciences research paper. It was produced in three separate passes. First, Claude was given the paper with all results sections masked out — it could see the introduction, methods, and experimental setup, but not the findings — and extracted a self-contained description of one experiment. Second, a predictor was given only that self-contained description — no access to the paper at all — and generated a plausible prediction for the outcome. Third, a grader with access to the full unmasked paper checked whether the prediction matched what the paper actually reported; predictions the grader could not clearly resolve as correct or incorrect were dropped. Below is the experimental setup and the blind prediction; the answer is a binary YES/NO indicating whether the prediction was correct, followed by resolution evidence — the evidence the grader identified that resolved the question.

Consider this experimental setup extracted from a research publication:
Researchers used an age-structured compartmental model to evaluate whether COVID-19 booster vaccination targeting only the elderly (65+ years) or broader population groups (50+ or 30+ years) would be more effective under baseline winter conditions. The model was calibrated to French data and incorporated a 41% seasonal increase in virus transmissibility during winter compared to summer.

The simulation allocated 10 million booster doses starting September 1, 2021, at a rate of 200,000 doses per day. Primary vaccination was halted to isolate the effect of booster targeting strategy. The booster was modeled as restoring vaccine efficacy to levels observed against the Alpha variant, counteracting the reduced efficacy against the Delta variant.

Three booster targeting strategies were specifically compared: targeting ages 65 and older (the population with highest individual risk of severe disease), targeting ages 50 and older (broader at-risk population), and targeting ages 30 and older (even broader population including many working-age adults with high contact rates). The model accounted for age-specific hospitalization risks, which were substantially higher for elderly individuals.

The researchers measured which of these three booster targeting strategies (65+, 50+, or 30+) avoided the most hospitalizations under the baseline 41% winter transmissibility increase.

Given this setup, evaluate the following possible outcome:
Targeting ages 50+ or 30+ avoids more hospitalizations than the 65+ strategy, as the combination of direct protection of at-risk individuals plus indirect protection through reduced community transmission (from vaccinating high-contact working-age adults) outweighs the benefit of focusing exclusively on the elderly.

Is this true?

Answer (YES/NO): YES